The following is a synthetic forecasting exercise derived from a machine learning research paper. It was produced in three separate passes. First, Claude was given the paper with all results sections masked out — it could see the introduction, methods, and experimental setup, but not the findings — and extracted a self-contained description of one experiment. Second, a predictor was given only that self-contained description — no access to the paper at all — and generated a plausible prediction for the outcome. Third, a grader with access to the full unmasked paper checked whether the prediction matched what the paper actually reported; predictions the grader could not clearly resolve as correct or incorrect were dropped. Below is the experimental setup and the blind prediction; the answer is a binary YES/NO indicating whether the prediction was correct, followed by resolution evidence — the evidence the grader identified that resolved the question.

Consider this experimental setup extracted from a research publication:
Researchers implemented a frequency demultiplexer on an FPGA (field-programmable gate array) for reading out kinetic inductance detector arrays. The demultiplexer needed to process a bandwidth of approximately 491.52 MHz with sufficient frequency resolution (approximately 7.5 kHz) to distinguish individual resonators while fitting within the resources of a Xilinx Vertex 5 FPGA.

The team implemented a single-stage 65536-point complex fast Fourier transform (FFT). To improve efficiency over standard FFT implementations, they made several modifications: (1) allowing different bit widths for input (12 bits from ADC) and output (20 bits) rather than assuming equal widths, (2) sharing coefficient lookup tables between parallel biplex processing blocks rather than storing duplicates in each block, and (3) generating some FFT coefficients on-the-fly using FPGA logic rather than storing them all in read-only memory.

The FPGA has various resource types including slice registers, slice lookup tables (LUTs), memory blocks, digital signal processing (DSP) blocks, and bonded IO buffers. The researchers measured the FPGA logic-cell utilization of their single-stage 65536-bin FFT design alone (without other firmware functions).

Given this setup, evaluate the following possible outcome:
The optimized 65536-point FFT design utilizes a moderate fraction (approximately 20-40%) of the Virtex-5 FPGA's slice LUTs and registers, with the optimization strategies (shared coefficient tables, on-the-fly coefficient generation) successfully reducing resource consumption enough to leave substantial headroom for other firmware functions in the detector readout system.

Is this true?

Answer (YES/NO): NO